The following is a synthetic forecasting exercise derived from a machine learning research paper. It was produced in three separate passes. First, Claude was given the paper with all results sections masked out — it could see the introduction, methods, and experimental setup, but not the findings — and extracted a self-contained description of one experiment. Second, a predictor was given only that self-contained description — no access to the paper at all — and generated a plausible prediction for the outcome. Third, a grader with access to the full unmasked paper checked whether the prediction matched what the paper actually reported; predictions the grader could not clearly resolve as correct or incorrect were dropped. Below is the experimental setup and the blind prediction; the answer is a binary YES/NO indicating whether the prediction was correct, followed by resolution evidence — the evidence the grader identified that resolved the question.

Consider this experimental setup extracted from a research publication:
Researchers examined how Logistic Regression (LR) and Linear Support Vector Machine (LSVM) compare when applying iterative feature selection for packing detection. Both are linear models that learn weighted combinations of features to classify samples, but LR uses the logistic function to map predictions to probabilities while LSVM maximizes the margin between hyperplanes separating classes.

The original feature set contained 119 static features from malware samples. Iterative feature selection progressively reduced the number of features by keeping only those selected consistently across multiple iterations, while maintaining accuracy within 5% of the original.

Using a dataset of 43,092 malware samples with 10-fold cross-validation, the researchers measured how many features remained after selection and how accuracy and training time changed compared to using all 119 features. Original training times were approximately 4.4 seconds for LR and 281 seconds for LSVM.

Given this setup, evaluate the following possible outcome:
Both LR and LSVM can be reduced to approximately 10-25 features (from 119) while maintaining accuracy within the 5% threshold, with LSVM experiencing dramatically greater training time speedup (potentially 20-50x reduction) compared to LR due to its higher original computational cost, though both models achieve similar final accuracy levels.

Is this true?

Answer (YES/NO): NO